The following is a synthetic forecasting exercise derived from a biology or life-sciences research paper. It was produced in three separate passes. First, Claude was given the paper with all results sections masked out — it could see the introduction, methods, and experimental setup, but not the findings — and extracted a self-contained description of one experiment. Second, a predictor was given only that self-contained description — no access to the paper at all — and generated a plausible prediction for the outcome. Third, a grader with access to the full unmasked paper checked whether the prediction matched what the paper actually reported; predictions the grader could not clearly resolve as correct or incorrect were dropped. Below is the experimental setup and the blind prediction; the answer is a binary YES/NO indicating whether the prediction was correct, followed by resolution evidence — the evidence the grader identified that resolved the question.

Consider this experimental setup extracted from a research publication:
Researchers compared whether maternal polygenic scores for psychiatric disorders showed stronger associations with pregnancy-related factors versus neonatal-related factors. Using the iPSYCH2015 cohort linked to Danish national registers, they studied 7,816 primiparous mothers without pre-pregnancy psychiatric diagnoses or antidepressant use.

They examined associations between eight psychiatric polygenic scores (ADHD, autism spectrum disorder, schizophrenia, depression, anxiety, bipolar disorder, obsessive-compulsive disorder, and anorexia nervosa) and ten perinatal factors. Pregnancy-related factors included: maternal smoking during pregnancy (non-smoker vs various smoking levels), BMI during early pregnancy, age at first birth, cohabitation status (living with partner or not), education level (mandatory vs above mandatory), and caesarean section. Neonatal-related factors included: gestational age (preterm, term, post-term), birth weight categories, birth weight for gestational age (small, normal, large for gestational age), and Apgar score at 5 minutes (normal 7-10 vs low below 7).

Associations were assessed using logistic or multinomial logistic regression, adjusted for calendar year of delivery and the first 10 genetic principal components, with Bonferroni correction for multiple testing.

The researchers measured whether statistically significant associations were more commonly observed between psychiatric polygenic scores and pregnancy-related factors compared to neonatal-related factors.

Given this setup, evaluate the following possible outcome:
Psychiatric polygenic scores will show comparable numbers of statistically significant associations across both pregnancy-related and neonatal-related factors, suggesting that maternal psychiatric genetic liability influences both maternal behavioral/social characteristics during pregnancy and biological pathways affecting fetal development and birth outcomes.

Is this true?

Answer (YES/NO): NO